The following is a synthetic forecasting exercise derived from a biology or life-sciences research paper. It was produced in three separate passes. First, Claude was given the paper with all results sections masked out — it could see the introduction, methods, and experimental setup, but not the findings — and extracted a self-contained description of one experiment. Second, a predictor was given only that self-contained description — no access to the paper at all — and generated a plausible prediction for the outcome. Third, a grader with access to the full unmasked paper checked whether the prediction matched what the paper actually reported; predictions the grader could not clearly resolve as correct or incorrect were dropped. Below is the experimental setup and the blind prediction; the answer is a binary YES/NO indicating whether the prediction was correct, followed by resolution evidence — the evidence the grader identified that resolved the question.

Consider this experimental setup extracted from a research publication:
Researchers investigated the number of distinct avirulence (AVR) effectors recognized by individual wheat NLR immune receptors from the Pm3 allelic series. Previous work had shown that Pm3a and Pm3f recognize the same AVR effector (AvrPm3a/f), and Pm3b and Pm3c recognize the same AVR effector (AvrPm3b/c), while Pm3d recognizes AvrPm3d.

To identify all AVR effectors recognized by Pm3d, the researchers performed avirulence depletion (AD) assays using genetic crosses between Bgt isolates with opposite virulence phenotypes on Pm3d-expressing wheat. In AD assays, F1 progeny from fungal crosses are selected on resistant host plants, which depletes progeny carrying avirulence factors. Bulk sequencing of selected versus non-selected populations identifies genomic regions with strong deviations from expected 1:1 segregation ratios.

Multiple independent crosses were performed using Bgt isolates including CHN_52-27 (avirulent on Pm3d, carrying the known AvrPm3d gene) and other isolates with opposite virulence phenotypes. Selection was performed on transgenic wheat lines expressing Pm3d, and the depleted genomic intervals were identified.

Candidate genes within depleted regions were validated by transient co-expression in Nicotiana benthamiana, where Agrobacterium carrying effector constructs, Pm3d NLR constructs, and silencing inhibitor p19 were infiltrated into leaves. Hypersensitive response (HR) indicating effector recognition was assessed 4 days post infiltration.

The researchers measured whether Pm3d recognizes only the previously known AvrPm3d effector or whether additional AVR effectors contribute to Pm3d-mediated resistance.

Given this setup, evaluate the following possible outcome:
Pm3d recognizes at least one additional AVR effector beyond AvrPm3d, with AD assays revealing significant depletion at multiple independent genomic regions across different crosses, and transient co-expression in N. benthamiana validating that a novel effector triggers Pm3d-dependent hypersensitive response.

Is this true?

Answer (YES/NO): NO